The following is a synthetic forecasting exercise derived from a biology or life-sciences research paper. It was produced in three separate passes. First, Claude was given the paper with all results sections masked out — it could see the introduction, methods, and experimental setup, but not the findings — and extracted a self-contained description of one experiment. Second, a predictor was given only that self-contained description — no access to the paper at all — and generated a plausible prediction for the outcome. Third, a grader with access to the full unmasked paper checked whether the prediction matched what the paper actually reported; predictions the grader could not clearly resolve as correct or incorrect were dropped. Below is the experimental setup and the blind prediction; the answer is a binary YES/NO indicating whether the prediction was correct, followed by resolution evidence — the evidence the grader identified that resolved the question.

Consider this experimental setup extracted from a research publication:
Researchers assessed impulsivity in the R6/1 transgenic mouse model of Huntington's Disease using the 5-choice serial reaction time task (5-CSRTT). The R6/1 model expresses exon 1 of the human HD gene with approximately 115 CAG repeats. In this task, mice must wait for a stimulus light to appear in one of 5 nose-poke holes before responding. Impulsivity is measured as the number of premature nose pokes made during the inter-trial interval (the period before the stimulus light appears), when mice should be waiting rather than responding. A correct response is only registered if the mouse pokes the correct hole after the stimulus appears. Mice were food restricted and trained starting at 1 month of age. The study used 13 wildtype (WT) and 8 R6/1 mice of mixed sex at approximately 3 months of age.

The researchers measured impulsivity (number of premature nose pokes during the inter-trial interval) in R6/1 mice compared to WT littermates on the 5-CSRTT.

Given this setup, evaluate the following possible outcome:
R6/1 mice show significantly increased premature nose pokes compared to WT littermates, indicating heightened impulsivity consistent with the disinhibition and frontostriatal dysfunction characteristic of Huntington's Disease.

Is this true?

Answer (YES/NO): NO